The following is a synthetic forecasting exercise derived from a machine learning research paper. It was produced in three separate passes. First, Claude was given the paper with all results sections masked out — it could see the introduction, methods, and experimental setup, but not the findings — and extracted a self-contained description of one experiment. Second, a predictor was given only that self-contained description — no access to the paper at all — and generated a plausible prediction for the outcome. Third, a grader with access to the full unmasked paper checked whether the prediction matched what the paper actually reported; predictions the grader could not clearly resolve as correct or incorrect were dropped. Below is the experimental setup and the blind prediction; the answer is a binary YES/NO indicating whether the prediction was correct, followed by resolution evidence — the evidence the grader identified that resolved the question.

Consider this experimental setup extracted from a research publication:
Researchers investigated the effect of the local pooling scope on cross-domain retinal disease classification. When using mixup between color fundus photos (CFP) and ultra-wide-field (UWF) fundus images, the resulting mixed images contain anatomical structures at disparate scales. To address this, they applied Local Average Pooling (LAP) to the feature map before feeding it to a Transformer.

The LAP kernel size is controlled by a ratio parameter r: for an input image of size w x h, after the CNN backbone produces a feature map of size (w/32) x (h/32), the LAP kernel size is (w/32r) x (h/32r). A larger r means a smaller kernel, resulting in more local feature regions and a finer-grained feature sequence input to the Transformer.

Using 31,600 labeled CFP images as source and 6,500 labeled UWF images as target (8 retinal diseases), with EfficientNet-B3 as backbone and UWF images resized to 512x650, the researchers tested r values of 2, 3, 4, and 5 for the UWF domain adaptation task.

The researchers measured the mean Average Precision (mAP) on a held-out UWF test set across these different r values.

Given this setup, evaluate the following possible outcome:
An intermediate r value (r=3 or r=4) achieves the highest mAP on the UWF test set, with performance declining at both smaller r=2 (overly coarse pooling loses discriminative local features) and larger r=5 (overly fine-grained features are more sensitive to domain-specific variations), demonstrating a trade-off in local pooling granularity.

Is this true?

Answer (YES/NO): YES